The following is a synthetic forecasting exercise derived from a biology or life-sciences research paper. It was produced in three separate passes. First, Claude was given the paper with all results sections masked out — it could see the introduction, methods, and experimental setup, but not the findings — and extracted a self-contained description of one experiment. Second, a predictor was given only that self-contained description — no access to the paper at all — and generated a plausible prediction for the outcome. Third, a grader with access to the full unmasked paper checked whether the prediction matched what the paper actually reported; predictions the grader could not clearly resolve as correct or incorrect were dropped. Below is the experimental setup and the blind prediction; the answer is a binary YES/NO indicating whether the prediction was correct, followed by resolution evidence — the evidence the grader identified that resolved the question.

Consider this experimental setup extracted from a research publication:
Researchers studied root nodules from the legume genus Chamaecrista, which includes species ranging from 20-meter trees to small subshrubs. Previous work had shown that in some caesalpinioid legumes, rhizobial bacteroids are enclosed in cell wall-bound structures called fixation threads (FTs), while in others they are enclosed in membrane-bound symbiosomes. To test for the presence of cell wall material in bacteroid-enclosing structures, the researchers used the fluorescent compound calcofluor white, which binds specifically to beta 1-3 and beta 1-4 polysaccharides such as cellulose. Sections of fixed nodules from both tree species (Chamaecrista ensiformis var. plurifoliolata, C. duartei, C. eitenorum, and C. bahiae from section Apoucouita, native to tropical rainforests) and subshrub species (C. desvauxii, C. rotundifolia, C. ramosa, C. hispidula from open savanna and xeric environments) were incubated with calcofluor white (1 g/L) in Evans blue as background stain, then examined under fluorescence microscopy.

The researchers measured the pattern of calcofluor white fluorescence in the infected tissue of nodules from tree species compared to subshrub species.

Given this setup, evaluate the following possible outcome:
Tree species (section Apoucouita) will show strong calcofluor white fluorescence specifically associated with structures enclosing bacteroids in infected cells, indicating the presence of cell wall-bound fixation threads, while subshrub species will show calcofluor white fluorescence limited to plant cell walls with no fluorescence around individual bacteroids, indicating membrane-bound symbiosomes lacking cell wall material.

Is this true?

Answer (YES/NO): YES